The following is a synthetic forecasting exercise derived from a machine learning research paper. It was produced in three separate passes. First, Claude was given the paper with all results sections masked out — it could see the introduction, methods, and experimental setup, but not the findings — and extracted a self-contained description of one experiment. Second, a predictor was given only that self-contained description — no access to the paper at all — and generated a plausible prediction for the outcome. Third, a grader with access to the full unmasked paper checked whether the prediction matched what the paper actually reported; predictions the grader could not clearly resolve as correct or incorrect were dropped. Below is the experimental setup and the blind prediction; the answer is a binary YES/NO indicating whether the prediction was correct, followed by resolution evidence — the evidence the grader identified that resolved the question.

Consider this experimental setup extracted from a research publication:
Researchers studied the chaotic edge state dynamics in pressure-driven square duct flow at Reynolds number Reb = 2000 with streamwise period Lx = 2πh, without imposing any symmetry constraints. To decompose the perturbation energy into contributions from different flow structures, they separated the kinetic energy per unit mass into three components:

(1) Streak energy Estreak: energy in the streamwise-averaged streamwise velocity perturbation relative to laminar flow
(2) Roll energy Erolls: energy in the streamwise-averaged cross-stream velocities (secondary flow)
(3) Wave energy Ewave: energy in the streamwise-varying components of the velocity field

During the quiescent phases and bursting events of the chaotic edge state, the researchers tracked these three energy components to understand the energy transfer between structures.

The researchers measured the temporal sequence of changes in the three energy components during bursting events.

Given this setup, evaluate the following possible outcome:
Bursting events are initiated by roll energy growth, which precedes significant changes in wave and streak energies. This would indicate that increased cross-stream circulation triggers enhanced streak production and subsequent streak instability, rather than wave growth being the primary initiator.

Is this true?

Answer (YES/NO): NO